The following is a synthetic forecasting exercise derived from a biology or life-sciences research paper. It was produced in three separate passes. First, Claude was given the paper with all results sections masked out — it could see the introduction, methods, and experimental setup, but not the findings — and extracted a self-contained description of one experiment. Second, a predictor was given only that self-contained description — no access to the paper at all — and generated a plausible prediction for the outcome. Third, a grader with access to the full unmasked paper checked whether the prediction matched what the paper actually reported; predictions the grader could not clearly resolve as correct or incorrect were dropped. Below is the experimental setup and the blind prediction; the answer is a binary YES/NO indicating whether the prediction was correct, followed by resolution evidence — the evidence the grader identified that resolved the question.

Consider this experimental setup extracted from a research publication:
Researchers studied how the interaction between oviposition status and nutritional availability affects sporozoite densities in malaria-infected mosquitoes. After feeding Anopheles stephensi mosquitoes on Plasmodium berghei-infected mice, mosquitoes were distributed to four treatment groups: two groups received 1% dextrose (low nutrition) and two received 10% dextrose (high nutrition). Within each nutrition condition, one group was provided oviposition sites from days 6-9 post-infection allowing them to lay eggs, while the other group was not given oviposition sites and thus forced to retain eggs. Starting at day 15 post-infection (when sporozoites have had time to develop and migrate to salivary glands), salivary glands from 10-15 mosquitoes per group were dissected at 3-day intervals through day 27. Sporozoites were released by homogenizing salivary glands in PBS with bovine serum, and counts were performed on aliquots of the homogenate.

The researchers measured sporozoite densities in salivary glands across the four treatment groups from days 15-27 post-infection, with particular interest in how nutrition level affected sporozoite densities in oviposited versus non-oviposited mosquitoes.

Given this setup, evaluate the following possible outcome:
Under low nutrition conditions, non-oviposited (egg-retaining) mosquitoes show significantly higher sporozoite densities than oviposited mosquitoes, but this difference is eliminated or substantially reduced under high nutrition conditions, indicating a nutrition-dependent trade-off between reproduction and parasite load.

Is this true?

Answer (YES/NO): NO